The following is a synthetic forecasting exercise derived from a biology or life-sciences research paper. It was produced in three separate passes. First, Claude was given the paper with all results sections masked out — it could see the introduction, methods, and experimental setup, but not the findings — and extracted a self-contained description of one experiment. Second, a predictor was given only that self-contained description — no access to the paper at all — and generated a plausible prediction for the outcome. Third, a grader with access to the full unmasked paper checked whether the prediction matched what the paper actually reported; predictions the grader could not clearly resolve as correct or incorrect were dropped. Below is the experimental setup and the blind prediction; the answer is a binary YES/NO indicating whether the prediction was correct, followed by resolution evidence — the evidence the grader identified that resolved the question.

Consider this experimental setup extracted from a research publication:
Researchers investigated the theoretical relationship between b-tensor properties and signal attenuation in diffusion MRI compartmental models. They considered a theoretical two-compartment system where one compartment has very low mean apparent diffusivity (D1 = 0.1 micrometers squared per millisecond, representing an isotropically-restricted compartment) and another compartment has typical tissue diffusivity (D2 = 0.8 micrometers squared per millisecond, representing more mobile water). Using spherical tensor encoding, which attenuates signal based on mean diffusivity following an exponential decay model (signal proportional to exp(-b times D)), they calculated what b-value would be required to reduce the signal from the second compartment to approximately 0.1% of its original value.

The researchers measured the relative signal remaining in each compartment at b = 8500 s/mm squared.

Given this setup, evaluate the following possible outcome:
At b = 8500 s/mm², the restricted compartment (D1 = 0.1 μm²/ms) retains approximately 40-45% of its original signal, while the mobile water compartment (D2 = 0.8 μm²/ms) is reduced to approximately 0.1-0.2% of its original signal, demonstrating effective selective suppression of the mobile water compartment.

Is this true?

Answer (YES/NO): YES